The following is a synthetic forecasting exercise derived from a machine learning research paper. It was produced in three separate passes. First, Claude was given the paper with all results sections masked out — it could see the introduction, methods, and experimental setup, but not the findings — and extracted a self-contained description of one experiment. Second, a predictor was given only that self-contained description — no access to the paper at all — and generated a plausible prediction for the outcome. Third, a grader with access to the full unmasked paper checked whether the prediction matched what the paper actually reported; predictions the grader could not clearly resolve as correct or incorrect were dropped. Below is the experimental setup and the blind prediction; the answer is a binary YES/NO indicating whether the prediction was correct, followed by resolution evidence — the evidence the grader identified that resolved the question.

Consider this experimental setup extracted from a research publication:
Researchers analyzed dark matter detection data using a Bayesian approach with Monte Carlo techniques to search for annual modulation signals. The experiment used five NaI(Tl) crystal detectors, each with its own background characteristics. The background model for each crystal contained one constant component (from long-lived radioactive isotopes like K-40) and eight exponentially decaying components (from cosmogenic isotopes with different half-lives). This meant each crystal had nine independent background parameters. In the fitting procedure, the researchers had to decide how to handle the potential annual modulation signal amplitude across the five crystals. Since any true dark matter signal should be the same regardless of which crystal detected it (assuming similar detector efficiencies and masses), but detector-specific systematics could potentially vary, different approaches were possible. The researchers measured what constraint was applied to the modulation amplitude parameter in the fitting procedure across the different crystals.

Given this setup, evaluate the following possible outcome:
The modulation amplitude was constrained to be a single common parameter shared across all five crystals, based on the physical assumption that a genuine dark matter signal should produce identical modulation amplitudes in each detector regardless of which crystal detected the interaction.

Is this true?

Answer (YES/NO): YES